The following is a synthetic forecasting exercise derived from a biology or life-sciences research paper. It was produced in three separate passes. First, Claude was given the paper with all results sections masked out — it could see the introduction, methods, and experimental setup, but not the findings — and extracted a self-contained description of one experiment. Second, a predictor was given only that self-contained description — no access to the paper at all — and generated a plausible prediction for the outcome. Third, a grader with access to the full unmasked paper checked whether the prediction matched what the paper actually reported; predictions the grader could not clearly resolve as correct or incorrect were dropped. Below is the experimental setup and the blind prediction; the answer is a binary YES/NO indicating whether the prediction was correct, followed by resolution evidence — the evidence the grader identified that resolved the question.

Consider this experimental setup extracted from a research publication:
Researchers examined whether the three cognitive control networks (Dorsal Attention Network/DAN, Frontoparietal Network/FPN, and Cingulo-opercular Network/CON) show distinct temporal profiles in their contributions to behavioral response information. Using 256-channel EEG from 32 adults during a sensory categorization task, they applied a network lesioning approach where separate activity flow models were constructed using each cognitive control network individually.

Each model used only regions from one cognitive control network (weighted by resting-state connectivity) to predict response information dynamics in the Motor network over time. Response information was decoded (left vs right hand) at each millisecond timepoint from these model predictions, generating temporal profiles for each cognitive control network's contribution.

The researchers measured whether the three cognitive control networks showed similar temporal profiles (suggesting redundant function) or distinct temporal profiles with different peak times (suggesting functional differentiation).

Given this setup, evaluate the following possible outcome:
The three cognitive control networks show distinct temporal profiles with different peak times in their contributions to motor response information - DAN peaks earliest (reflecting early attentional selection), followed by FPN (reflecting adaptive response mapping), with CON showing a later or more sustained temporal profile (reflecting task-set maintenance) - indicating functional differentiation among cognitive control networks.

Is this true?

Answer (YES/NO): NO